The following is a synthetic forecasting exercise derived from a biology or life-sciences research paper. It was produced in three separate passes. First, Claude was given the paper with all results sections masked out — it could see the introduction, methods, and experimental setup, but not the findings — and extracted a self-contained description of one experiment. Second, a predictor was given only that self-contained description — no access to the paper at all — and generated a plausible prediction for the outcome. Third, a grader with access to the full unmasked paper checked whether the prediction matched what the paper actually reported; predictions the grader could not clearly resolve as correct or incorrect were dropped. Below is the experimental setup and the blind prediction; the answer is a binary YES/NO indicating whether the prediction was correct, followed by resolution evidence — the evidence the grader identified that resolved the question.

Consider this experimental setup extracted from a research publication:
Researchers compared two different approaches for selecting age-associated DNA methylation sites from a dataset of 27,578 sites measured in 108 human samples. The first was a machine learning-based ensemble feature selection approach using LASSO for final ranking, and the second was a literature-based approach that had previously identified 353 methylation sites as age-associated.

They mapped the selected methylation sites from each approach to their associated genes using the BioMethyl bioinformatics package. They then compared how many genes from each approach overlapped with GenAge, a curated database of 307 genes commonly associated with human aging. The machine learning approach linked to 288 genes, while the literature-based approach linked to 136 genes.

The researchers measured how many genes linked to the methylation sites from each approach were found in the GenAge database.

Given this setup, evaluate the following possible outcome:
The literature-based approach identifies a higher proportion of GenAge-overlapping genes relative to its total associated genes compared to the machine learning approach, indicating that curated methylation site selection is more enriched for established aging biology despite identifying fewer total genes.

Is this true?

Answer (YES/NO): NO